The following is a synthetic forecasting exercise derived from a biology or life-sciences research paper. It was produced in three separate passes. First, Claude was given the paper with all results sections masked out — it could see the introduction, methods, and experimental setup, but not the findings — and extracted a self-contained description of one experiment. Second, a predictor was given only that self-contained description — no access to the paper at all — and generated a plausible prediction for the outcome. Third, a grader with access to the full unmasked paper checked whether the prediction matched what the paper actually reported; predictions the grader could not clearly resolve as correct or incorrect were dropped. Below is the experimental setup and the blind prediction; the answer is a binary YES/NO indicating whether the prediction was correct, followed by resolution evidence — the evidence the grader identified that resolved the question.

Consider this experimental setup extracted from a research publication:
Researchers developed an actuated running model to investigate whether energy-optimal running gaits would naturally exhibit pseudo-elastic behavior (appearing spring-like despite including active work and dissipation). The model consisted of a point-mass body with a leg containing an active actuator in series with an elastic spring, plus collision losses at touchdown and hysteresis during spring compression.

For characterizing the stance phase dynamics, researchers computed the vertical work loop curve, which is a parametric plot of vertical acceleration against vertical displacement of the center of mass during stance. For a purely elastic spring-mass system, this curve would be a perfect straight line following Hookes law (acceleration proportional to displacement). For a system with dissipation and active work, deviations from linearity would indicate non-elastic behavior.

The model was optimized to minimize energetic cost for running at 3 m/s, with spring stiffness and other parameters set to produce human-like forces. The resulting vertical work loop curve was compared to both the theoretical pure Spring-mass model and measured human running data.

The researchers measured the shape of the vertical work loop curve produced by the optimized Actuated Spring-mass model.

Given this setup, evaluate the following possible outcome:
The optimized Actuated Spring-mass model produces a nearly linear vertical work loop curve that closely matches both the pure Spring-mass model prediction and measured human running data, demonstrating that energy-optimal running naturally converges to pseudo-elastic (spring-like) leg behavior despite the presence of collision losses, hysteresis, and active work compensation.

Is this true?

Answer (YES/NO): NO